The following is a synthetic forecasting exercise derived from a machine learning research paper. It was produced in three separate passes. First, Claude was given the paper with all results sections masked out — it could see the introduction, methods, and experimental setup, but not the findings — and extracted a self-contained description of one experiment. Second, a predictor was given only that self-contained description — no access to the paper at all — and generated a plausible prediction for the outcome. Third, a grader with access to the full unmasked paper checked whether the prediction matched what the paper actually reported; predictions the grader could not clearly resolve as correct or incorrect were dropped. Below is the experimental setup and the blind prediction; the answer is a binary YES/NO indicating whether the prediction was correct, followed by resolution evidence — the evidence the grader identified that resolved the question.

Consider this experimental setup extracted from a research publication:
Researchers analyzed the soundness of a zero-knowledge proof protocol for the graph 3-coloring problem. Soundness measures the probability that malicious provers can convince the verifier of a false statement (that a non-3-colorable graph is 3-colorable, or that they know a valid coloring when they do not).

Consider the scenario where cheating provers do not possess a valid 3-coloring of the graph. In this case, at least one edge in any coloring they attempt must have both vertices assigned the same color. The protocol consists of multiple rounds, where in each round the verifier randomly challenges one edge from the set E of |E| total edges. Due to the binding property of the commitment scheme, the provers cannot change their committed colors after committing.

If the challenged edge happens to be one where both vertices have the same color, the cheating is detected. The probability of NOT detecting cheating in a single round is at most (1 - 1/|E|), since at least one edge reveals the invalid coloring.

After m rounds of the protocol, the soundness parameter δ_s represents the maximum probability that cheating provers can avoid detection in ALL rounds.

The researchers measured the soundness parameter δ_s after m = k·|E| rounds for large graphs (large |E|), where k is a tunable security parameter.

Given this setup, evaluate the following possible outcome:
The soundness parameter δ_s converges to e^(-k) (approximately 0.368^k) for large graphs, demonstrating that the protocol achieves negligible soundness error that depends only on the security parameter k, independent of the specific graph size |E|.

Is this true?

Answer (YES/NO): YES